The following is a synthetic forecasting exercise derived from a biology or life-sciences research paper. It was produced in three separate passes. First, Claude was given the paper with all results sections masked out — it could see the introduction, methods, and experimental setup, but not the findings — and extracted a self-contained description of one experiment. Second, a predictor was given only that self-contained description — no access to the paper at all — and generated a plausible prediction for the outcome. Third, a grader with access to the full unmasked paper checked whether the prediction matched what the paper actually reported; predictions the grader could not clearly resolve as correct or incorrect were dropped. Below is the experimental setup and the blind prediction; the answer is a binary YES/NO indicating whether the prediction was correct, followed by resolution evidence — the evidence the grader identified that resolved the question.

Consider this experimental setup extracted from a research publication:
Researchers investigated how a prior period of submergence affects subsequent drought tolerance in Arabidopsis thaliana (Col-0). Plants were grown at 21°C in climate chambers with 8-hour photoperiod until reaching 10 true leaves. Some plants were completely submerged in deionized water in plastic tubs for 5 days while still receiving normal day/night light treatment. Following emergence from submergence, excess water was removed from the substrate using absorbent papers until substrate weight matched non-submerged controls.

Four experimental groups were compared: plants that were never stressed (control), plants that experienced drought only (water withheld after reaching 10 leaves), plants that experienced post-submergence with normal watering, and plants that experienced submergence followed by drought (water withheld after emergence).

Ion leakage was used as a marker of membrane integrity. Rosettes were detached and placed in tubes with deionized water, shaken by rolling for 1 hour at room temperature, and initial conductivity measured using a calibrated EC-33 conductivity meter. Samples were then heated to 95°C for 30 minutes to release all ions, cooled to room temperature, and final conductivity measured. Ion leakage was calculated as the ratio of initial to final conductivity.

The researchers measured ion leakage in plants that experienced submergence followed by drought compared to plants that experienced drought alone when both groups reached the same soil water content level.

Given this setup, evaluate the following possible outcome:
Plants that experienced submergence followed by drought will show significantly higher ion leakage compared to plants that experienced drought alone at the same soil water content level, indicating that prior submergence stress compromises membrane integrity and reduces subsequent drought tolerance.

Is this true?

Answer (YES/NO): NO